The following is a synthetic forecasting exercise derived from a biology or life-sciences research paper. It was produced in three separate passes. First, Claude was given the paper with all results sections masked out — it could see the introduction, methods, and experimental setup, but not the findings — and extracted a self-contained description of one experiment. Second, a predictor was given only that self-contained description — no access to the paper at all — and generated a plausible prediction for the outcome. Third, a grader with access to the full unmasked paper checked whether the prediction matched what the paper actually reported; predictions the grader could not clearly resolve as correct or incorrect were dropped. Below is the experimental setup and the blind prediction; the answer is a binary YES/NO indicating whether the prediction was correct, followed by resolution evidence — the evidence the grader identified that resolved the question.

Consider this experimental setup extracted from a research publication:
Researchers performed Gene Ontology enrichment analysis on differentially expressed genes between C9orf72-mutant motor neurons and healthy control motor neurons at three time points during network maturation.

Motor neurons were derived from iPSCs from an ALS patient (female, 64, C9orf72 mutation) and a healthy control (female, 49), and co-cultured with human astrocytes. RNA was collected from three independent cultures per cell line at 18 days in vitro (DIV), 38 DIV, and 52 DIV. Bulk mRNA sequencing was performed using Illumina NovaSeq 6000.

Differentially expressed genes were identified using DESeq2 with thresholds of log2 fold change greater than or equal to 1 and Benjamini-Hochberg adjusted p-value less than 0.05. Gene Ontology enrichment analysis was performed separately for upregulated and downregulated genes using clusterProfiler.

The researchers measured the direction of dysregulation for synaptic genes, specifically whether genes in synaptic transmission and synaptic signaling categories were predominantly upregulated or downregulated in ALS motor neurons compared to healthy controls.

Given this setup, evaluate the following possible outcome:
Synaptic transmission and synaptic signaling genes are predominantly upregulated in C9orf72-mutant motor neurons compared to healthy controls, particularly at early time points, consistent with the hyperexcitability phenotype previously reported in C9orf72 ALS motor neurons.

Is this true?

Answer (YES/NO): NO